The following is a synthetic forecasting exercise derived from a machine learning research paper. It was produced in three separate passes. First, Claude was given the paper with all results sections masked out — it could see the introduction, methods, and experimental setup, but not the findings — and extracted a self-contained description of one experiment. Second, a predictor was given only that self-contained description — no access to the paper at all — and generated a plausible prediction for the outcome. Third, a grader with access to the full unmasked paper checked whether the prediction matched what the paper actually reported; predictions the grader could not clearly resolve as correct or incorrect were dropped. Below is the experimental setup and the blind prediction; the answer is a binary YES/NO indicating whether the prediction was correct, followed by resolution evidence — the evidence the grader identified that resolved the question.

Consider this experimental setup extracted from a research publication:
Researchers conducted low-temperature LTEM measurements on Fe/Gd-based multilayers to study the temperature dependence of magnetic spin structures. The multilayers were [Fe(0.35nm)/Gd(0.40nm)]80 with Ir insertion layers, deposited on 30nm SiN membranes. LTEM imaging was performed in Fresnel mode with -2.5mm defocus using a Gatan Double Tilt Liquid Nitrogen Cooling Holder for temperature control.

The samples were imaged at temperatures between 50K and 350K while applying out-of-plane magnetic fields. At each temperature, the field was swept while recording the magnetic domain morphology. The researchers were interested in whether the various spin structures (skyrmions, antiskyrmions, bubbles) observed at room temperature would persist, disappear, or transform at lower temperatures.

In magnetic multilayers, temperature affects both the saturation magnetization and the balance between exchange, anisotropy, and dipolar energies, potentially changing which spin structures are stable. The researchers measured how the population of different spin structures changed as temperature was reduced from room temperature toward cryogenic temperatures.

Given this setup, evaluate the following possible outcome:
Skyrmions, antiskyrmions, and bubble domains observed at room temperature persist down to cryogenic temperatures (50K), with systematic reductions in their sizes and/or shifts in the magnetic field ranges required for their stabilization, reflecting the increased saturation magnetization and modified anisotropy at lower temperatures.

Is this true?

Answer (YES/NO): NO